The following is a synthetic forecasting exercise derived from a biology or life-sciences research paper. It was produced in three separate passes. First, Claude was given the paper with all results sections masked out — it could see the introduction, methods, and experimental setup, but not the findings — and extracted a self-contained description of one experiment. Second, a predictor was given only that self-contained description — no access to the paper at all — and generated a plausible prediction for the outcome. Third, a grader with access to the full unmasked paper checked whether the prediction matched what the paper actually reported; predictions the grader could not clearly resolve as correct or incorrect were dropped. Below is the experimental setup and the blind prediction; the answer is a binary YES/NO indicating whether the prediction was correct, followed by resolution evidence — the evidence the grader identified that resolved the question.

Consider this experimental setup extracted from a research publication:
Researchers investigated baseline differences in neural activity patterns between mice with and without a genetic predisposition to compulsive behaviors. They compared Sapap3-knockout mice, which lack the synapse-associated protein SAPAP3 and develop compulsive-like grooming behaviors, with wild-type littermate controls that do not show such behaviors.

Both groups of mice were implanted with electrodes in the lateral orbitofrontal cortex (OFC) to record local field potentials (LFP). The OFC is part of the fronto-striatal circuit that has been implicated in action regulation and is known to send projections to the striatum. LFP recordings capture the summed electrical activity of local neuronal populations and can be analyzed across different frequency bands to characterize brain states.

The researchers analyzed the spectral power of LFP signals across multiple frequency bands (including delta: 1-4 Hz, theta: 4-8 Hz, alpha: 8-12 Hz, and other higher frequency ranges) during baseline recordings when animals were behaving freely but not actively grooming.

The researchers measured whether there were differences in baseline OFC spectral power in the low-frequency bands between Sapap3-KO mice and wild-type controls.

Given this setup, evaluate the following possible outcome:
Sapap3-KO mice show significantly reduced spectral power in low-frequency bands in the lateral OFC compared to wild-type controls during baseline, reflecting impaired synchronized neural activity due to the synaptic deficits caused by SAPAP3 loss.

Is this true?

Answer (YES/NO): YES